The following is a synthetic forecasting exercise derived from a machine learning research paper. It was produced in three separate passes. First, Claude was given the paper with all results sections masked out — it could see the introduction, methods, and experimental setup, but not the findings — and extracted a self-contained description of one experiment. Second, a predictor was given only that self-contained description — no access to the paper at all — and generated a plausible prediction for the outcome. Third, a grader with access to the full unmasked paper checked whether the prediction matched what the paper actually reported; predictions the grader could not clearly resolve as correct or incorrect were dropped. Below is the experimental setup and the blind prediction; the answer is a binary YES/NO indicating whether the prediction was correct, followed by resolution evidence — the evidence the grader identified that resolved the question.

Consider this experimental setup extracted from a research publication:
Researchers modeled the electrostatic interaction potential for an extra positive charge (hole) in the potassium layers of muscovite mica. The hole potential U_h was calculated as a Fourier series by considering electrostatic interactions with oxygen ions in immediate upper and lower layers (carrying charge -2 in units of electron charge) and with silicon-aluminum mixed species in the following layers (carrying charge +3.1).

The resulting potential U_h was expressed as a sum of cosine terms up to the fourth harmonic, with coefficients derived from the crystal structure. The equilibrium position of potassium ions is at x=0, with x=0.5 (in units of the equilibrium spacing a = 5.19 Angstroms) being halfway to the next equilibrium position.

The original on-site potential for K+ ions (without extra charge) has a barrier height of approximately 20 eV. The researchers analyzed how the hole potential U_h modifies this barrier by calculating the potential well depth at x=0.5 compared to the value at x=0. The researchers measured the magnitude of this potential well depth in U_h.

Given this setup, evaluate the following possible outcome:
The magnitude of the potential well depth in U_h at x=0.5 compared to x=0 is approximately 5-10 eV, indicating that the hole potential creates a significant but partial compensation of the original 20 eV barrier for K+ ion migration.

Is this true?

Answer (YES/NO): NO